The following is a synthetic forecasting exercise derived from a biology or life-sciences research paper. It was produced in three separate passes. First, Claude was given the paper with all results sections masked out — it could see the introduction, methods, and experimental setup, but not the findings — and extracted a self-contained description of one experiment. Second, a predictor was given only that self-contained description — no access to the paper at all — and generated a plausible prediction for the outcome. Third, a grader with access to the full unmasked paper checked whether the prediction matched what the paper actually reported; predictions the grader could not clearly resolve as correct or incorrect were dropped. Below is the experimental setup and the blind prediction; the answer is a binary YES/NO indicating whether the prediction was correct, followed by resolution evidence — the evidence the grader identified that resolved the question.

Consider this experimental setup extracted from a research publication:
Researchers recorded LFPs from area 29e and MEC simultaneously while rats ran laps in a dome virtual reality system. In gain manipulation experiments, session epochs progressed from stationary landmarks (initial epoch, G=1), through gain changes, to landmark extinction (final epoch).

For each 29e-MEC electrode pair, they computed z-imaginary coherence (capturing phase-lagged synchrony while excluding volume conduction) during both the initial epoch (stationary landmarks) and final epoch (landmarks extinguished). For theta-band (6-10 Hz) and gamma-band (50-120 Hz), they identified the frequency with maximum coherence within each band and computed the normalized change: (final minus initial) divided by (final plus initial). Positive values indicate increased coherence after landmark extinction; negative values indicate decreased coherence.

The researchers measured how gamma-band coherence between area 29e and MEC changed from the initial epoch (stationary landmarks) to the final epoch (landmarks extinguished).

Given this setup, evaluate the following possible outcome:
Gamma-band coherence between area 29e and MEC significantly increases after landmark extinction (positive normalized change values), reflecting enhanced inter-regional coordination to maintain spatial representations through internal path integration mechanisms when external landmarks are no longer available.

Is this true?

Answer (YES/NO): NO